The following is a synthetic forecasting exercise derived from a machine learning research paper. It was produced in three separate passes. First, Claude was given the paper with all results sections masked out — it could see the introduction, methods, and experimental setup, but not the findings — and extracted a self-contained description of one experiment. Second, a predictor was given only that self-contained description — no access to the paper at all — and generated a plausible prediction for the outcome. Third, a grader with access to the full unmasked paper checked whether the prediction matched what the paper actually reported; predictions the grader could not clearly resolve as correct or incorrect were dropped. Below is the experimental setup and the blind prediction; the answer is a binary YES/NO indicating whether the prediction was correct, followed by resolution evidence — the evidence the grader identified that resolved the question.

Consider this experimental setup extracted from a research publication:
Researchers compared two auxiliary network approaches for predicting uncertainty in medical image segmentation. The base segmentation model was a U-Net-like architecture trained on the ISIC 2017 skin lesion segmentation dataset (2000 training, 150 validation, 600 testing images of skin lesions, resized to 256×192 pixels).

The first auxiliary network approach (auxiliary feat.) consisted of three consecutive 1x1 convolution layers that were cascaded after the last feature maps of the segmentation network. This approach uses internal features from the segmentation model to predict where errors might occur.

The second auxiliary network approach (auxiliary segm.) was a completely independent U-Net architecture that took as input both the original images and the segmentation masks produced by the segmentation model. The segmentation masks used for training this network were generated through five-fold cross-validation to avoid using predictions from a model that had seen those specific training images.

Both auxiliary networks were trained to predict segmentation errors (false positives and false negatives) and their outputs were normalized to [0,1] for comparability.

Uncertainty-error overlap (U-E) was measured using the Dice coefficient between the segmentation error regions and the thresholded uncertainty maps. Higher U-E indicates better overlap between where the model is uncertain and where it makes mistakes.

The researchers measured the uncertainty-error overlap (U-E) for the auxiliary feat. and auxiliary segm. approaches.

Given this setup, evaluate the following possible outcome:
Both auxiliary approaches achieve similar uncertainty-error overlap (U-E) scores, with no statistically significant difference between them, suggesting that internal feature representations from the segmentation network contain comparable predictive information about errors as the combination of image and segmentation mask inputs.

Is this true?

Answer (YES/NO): YES